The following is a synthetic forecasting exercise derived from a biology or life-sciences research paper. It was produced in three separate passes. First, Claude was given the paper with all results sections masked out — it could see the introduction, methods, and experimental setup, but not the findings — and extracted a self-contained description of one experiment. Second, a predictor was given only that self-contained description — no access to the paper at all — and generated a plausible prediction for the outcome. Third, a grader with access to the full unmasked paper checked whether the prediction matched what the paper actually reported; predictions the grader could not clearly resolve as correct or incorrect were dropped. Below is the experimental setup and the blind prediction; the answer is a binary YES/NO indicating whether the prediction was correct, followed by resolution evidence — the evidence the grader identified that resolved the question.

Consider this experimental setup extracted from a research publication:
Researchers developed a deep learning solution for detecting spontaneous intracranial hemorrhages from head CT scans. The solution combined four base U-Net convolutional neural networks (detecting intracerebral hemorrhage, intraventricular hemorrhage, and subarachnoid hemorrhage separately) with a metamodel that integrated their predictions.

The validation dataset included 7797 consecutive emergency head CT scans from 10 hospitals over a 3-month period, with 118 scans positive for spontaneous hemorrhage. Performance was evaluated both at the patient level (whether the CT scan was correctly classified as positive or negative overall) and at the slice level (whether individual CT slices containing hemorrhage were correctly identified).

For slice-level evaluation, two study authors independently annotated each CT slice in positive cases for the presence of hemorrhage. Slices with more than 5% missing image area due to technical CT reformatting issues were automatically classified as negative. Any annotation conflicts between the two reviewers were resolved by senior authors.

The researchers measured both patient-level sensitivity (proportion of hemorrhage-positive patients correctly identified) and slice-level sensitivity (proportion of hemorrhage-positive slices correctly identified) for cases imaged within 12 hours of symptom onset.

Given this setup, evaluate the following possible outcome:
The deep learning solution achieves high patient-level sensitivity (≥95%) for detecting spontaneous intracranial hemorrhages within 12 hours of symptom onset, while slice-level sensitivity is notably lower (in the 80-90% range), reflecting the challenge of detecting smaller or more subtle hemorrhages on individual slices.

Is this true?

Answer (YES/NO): NO